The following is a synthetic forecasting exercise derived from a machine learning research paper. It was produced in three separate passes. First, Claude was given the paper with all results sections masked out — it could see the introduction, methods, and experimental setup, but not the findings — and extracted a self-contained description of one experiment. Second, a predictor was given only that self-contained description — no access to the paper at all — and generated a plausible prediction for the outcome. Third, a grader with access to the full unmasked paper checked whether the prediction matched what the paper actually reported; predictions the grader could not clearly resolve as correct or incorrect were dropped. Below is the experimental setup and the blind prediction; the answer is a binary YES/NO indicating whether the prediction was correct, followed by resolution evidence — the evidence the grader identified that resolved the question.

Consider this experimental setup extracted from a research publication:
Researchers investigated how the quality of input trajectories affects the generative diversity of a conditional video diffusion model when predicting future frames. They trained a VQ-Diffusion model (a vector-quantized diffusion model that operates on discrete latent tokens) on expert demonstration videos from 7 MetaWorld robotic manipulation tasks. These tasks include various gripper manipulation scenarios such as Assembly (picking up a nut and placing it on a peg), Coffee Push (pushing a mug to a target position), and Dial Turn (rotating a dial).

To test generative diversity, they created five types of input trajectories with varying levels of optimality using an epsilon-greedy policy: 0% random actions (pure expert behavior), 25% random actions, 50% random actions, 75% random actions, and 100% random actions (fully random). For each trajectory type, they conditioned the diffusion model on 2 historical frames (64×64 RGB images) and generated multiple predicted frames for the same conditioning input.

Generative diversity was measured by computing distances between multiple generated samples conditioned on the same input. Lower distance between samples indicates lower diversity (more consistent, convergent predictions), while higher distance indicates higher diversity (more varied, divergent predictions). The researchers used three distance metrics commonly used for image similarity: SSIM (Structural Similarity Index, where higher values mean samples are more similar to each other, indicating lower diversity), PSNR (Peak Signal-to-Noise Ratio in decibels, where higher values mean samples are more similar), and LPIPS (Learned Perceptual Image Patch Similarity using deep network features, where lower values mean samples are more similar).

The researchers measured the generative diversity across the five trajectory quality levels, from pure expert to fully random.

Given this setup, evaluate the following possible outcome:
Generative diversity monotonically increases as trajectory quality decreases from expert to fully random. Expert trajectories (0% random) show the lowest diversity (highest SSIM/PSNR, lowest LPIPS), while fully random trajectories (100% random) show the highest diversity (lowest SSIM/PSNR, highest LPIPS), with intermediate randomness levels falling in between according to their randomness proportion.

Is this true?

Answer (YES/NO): NO